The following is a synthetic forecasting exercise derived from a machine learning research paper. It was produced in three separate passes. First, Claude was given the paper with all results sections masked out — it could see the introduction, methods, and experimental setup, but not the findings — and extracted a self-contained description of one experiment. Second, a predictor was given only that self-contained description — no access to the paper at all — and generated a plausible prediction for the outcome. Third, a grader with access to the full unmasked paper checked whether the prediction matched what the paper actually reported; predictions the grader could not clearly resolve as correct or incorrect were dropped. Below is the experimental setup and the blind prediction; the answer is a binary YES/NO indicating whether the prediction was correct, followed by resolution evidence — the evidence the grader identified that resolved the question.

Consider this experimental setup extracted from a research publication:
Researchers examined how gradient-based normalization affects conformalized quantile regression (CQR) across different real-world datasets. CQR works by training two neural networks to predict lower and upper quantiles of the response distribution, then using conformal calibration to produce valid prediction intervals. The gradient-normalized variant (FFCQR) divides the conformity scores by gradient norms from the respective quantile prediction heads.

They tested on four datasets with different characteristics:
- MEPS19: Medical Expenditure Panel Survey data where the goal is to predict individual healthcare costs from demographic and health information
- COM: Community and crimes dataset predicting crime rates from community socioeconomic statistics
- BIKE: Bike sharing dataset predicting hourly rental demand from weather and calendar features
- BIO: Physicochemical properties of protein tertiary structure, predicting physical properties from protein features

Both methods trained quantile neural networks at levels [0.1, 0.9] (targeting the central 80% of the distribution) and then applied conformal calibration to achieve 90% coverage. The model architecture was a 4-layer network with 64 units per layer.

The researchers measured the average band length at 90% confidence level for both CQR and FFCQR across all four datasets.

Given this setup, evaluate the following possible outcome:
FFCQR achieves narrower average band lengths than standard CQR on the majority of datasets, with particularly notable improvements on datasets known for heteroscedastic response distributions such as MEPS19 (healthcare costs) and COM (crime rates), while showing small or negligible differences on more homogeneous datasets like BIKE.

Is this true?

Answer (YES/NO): NO